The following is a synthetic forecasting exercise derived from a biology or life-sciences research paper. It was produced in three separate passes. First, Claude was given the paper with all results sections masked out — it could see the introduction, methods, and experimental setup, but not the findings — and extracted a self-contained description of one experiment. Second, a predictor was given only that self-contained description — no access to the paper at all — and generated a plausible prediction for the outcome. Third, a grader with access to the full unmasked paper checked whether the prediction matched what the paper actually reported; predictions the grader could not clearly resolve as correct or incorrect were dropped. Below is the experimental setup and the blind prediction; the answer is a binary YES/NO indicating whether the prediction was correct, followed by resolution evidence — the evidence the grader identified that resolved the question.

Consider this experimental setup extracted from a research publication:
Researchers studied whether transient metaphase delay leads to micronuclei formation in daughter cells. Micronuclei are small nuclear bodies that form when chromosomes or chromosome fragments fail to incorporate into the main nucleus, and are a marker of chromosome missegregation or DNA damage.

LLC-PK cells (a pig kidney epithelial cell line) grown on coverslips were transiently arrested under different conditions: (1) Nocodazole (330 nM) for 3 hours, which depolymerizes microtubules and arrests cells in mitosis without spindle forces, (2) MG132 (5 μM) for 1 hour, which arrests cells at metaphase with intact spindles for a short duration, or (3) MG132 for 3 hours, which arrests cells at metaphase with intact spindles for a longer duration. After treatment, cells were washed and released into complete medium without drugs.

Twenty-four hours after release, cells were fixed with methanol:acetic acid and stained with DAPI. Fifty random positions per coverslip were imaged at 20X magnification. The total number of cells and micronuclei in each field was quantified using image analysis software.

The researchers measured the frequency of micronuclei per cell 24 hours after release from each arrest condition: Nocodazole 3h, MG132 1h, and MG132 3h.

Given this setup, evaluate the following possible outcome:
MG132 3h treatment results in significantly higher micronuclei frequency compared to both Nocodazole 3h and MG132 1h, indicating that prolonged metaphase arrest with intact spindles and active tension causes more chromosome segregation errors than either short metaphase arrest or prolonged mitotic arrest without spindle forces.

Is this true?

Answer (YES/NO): YES